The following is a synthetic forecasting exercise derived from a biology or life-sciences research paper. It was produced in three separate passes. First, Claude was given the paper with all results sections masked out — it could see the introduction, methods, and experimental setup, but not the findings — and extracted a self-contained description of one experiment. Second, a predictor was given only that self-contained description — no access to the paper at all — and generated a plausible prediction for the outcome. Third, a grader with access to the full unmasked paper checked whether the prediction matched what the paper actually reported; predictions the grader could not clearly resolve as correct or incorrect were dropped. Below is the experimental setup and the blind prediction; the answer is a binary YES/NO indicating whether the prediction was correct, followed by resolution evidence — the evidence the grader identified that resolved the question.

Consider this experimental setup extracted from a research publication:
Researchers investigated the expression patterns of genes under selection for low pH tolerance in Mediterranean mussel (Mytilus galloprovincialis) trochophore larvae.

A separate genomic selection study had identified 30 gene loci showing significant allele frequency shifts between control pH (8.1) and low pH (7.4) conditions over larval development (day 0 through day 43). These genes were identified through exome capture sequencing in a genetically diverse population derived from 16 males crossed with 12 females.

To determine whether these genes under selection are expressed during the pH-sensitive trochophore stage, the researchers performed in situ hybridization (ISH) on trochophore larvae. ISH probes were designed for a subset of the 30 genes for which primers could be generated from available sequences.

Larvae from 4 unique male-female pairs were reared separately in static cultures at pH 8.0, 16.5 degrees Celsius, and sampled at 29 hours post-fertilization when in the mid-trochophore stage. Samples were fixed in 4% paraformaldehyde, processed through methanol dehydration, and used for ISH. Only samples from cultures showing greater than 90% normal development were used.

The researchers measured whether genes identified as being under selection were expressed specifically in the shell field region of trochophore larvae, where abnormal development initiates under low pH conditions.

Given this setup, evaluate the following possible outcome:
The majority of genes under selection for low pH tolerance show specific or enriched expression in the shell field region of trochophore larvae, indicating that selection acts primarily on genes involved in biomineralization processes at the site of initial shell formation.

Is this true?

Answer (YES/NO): NO